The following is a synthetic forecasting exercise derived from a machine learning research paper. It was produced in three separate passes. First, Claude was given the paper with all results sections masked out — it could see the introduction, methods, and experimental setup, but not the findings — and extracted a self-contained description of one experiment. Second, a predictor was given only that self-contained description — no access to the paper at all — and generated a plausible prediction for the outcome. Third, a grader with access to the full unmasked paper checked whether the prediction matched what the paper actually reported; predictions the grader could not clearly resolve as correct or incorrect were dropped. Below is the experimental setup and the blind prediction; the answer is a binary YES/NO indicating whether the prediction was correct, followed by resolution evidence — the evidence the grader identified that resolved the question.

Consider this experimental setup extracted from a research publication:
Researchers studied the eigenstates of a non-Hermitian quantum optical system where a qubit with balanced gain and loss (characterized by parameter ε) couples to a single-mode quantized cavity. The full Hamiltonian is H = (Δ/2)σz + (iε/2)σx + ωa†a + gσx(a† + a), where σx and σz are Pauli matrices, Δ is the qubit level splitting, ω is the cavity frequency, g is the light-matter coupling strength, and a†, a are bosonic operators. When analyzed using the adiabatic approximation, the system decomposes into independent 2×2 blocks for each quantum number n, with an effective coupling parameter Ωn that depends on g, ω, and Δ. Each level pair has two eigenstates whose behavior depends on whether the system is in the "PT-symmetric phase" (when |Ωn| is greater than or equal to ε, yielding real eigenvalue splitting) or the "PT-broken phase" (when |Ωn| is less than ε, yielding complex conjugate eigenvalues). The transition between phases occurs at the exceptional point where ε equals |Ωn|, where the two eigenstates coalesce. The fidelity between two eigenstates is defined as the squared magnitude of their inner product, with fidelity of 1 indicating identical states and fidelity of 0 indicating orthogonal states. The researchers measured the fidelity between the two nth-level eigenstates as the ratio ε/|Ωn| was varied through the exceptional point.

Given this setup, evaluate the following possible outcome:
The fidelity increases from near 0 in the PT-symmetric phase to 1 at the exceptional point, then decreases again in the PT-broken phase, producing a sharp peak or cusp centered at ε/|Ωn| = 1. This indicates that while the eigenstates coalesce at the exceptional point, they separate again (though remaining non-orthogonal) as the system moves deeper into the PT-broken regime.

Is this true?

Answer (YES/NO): YES